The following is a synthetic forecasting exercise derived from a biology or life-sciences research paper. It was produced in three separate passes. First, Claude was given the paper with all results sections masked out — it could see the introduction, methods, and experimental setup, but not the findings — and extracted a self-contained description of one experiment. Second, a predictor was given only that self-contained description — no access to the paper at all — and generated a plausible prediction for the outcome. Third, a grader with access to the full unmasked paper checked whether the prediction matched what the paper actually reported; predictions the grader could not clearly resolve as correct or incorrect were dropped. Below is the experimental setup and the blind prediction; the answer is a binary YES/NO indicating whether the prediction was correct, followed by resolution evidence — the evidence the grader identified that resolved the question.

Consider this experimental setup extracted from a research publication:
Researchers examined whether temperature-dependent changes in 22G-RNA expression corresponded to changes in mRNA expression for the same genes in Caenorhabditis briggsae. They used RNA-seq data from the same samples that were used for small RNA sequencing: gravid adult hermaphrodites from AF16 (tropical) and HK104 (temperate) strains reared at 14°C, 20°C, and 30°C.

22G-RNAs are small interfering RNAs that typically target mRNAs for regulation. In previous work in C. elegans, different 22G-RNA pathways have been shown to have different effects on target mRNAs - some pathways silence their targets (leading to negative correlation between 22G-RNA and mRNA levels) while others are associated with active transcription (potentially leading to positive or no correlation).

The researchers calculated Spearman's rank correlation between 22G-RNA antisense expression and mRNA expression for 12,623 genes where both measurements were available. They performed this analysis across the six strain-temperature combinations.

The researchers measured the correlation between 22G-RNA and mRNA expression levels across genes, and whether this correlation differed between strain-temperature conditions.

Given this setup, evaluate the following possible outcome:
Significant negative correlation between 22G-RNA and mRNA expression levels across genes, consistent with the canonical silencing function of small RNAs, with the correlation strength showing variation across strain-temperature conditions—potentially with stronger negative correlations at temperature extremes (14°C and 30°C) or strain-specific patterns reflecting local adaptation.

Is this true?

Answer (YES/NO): NO